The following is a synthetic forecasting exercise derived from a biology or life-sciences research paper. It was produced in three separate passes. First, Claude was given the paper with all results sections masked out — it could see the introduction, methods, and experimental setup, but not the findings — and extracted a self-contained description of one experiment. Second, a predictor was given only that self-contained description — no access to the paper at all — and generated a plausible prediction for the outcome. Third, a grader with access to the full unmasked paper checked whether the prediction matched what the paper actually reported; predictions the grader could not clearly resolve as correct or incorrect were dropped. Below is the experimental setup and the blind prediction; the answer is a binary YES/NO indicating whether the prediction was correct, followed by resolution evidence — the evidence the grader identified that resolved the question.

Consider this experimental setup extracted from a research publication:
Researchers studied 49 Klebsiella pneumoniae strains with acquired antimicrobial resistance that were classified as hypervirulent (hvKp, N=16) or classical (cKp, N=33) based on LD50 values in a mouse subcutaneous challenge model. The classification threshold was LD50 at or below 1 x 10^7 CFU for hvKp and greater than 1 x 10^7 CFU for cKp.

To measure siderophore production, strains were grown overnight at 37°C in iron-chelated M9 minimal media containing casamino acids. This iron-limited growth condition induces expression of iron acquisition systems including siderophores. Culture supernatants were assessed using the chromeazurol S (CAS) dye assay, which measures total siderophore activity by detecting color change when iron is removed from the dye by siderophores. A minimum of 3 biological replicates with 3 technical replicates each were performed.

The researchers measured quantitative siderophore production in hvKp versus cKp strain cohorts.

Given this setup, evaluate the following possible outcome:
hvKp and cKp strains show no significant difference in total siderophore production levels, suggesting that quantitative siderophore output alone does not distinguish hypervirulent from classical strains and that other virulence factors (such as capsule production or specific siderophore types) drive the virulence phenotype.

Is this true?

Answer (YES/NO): YES